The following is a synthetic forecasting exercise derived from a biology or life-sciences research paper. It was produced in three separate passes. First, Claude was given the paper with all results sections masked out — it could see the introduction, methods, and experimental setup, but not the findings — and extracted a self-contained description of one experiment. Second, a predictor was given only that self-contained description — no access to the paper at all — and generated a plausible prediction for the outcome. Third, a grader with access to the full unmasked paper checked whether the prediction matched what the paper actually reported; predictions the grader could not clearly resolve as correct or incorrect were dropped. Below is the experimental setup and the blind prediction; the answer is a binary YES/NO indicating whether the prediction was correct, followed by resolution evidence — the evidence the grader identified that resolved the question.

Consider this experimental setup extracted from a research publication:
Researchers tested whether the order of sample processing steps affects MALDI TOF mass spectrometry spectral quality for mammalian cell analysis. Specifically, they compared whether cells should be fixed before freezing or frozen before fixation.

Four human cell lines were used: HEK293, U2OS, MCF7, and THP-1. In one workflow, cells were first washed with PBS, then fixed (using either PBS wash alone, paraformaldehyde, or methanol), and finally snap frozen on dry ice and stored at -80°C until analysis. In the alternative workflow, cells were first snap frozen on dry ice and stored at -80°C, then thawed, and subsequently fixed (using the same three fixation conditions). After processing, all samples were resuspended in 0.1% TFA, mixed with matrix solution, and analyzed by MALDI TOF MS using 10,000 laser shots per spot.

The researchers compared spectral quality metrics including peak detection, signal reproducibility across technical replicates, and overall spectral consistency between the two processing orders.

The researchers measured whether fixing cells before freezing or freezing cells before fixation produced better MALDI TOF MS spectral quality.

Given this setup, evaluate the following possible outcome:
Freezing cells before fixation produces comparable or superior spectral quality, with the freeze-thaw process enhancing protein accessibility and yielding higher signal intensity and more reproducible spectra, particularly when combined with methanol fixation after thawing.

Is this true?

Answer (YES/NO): NO